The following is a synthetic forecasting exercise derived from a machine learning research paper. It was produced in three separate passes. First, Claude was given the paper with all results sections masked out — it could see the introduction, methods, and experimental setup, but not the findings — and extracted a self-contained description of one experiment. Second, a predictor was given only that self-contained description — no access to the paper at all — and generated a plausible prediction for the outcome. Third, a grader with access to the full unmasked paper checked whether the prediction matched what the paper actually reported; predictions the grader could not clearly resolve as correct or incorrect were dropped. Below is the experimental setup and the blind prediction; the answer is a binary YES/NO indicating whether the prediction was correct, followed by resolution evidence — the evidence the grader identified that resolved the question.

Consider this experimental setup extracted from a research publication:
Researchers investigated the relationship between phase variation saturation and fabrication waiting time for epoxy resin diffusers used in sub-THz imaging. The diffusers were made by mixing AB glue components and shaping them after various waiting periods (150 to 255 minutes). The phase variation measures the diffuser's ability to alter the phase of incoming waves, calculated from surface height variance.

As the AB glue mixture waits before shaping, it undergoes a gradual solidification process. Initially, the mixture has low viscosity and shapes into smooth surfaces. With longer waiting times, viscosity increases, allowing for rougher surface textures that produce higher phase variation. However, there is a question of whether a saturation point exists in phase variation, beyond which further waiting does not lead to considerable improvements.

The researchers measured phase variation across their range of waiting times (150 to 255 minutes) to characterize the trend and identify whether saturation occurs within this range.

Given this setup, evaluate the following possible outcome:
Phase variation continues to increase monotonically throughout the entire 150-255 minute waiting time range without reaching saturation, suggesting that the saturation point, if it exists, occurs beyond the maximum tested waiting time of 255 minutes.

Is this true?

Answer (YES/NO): NO